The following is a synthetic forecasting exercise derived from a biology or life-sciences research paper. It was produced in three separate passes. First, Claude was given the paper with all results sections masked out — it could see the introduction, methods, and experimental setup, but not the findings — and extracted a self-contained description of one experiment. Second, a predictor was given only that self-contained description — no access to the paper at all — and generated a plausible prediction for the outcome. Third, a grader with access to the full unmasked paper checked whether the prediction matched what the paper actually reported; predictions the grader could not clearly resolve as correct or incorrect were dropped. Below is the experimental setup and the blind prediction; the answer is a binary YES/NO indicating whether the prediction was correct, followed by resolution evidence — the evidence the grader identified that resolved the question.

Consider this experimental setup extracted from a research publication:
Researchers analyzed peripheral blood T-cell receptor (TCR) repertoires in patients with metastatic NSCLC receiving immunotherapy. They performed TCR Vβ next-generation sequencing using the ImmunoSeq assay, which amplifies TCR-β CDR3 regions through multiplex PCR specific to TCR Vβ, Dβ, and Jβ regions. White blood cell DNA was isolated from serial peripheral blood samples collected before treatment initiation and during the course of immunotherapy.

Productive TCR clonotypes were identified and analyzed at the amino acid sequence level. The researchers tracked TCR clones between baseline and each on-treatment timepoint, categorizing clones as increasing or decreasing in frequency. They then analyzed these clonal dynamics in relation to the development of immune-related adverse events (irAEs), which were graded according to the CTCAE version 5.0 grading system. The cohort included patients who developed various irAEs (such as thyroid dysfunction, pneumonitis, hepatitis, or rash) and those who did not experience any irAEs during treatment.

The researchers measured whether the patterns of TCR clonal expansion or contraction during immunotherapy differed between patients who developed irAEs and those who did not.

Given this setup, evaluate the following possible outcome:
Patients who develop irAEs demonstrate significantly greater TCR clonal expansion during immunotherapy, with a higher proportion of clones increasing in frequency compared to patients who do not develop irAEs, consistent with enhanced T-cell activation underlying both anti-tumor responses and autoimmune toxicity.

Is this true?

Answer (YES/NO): YES